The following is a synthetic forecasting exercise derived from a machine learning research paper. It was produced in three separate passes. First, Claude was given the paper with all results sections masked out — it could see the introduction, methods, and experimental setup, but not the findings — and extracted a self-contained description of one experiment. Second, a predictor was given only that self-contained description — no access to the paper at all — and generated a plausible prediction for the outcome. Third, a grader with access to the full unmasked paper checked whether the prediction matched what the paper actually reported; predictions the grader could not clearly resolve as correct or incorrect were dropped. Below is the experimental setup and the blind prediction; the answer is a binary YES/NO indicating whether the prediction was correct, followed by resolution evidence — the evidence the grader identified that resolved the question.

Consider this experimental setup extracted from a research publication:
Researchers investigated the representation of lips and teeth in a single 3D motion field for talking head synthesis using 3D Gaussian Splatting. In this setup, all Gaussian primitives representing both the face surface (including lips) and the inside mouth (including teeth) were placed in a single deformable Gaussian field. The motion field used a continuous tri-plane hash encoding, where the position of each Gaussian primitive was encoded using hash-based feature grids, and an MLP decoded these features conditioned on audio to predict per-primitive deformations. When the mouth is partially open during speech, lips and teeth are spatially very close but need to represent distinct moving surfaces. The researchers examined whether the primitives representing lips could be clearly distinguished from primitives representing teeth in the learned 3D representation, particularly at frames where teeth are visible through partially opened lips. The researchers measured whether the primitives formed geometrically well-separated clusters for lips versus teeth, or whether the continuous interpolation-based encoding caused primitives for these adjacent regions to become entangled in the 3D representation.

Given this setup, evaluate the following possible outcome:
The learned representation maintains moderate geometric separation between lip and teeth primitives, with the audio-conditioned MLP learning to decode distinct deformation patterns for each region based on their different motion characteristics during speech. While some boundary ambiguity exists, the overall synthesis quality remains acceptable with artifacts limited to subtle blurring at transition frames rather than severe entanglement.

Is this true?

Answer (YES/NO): NO